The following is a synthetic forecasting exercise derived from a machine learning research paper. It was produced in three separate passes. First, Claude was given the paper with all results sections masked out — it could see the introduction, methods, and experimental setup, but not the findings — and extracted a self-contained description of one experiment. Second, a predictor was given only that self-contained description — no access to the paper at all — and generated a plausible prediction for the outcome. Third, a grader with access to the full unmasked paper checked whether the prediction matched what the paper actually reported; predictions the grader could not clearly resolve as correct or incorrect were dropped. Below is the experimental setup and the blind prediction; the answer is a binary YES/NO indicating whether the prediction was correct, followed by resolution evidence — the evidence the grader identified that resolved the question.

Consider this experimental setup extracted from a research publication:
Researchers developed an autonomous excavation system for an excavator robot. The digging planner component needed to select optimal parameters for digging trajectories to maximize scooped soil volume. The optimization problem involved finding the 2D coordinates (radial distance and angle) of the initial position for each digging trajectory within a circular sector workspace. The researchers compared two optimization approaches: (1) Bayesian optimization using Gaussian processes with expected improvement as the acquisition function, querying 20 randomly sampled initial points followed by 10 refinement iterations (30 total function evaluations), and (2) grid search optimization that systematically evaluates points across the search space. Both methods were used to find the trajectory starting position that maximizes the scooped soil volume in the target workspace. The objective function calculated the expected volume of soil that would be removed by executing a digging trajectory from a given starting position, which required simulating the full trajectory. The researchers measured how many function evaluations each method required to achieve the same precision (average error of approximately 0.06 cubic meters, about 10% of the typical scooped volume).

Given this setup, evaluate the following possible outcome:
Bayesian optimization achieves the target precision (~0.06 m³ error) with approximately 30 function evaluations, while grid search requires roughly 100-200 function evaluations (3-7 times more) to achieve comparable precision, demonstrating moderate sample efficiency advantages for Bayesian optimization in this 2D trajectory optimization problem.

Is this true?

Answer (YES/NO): YES